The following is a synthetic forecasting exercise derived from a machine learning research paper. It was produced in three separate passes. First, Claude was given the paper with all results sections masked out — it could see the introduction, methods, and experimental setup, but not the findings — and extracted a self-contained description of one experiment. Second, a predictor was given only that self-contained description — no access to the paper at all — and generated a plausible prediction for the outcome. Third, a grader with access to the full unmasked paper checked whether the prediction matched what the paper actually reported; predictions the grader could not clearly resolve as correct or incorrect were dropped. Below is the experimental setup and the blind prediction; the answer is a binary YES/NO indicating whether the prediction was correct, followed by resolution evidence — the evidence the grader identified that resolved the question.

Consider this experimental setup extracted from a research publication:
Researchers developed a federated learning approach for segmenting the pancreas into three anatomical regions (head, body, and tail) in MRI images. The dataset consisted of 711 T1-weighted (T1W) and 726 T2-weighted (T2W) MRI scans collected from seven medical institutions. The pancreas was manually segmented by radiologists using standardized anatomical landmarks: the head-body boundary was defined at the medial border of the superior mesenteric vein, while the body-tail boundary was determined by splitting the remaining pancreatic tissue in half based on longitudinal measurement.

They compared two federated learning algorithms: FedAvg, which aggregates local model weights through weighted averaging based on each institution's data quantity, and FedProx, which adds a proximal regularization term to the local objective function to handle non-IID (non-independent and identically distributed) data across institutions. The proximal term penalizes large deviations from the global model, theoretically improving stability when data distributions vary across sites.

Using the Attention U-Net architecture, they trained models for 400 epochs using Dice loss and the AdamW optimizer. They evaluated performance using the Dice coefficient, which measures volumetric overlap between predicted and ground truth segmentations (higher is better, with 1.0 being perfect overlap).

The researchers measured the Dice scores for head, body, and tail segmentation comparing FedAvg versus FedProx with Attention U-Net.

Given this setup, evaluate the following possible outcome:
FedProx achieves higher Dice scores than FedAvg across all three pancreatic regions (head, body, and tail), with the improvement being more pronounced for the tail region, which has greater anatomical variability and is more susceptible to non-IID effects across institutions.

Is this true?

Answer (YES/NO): NO